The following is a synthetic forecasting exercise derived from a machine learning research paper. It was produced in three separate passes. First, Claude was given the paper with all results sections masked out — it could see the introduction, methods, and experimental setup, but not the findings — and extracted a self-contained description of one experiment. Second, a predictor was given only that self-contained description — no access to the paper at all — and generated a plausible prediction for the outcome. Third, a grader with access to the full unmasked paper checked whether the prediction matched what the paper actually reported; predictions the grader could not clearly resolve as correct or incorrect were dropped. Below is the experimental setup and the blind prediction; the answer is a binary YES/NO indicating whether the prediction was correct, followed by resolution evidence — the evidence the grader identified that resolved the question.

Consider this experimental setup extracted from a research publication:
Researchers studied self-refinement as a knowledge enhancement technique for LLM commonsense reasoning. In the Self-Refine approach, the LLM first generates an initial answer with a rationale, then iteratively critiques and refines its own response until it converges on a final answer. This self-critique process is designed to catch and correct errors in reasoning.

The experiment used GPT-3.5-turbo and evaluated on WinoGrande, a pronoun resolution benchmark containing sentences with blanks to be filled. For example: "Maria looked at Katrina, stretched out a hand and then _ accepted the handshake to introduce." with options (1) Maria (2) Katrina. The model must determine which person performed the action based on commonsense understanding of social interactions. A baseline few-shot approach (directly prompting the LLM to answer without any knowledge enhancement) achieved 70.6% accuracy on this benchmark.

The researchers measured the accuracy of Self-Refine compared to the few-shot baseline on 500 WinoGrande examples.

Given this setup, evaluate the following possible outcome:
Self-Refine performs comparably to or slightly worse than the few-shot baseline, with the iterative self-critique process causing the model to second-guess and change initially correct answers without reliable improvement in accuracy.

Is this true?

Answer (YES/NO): NO